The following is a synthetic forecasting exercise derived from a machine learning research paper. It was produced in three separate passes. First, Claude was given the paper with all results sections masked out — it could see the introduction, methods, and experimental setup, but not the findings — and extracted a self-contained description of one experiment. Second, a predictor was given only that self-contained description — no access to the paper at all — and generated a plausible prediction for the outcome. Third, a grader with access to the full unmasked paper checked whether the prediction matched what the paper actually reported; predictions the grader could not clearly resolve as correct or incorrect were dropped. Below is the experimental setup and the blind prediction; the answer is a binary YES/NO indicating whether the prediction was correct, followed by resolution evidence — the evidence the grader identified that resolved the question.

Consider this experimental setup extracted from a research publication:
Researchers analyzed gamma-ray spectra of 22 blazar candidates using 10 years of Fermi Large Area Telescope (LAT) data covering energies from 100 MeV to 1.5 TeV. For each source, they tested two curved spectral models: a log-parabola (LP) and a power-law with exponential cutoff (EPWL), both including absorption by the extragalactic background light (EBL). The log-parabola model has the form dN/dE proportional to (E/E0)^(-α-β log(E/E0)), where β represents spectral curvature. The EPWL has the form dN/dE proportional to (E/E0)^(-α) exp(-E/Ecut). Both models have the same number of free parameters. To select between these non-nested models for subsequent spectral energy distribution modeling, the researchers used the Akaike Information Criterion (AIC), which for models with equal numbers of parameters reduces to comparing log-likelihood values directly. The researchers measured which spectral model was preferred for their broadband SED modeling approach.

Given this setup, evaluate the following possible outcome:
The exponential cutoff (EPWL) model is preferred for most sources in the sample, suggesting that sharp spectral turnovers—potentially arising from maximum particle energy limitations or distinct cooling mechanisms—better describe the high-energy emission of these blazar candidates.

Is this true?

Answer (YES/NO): NO